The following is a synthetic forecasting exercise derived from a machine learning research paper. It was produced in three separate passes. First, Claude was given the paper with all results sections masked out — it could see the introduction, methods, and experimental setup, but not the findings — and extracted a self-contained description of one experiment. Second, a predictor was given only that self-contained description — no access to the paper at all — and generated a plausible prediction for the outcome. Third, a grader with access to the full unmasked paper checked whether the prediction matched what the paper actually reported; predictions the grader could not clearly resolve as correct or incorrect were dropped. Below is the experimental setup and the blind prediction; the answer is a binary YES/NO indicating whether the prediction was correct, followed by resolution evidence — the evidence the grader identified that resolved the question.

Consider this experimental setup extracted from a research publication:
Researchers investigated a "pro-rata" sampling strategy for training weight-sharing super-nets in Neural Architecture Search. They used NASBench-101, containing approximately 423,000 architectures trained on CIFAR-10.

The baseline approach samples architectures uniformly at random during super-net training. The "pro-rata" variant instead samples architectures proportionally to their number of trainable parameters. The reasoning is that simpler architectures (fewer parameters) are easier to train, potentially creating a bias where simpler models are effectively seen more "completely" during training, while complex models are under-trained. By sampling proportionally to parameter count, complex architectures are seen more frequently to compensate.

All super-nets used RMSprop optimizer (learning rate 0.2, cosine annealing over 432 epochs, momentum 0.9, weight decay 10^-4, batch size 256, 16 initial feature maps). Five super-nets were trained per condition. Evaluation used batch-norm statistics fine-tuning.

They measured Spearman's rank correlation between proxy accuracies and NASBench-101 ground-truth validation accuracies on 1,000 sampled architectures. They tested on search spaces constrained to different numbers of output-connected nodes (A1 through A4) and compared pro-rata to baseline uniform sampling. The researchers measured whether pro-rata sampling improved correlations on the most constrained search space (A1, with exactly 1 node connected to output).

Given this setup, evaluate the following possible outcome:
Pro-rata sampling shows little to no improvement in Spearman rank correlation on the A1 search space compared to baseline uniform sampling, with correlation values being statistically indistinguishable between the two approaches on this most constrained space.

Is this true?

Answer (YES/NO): NO